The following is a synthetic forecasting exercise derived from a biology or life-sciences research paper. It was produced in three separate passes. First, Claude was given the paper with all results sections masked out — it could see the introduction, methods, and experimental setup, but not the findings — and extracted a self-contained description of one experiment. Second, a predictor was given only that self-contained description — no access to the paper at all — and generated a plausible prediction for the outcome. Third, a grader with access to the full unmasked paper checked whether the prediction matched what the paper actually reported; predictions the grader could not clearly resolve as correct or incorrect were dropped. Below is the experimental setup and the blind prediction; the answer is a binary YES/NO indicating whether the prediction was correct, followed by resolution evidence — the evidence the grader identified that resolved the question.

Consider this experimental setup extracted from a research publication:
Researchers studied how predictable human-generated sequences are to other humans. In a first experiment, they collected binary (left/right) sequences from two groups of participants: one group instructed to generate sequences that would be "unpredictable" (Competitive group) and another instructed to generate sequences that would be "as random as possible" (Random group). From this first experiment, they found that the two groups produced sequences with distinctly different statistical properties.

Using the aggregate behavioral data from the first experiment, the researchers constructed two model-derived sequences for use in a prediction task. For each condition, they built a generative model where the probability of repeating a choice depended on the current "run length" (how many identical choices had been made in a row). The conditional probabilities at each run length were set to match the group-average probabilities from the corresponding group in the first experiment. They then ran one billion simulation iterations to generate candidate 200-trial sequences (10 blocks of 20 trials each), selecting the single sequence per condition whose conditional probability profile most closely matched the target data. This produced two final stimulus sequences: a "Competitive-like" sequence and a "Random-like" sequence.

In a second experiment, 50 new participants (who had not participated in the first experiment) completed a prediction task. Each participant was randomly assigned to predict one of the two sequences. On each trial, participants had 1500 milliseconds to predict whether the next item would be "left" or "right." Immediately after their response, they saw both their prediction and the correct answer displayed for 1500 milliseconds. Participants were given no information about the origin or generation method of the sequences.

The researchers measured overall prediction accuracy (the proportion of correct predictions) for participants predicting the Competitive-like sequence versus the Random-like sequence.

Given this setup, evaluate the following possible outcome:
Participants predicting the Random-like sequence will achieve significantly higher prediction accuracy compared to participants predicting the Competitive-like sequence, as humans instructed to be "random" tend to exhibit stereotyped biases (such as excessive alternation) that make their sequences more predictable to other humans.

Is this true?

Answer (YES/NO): NO